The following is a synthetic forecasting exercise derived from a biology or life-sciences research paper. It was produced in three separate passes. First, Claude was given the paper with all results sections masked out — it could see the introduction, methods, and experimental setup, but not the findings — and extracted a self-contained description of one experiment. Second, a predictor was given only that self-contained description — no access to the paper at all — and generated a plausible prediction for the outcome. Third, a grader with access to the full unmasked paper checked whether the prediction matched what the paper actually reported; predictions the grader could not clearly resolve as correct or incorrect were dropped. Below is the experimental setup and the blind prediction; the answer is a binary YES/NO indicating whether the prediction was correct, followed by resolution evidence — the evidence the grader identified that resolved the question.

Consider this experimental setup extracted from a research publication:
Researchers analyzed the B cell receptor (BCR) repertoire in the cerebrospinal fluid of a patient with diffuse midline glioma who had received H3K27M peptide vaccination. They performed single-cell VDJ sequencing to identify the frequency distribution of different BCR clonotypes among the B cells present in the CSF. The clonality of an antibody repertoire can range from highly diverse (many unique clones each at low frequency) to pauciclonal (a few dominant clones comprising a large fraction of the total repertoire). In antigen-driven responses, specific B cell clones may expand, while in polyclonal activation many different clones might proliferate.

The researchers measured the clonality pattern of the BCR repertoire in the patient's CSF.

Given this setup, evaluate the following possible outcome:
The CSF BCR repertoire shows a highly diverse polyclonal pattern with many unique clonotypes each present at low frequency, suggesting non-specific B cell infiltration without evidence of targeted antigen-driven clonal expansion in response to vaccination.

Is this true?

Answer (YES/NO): NO